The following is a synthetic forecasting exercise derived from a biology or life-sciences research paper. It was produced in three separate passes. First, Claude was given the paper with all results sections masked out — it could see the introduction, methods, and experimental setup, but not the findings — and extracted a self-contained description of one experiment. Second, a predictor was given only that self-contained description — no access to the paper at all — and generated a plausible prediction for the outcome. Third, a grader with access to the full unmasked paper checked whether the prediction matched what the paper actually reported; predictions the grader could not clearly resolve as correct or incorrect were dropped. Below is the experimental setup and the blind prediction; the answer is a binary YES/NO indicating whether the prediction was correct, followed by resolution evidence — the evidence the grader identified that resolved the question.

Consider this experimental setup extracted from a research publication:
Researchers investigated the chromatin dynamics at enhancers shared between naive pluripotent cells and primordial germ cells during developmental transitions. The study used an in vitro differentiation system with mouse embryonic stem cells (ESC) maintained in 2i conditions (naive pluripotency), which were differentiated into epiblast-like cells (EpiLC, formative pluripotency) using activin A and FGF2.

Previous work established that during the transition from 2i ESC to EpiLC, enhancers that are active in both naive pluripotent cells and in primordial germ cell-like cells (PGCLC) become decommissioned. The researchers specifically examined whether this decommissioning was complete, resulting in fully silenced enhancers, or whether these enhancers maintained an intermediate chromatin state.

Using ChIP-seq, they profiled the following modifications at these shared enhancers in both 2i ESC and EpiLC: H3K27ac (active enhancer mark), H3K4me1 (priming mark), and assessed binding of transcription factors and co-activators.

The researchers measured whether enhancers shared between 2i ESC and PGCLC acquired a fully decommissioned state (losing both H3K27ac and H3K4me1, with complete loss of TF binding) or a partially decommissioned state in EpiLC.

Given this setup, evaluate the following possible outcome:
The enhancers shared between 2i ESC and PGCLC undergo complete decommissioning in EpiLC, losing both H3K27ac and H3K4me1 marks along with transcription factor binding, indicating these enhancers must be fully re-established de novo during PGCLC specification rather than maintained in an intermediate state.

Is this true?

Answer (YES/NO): NO